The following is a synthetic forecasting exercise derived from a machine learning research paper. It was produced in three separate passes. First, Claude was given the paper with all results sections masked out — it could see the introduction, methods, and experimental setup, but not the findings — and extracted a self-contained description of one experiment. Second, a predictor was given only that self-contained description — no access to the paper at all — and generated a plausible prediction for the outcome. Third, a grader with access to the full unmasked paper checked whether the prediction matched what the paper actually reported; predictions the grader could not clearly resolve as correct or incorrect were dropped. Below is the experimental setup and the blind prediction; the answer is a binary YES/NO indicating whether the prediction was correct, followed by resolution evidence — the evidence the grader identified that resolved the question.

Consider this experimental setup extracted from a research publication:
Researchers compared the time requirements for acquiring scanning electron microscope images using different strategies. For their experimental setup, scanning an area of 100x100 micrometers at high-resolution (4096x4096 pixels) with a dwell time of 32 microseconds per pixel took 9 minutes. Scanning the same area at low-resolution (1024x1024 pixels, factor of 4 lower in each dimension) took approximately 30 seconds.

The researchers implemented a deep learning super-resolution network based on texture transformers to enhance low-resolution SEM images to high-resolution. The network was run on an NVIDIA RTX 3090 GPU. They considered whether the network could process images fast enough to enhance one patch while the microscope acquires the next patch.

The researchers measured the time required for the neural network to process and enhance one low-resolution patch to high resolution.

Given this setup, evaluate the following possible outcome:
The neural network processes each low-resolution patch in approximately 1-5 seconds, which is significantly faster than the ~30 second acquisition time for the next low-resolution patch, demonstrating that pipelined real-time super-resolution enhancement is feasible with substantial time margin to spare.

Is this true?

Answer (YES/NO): NO